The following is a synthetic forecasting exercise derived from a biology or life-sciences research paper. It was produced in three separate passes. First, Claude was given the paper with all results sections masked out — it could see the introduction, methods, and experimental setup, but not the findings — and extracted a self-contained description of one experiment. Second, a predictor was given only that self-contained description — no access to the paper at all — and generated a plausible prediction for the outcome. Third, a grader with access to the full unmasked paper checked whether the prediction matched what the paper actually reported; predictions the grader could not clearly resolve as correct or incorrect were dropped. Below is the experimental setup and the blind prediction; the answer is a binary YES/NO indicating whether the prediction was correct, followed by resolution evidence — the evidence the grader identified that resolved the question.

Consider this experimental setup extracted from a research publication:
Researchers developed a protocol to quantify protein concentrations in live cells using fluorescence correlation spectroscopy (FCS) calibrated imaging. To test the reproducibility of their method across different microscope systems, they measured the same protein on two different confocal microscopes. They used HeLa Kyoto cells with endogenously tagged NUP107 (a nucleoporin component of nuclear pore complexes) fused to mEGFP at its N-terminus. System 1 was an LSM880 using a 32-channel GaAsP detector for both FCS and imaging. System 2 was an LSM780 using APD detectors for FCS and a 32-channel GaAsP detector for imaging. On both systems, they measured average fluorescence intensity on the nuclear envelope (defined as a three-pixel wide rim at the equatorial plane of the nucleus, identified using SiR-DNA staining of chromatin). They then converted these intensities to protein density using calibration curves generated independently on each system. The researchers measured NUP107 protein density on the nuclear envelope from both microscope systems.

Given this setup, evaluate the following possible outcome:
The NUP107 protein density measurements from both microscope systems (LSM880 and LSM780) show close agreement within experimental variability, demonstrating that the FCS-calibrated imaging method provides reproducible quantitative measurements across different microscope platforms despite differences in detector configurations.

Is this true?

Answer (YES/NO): YES